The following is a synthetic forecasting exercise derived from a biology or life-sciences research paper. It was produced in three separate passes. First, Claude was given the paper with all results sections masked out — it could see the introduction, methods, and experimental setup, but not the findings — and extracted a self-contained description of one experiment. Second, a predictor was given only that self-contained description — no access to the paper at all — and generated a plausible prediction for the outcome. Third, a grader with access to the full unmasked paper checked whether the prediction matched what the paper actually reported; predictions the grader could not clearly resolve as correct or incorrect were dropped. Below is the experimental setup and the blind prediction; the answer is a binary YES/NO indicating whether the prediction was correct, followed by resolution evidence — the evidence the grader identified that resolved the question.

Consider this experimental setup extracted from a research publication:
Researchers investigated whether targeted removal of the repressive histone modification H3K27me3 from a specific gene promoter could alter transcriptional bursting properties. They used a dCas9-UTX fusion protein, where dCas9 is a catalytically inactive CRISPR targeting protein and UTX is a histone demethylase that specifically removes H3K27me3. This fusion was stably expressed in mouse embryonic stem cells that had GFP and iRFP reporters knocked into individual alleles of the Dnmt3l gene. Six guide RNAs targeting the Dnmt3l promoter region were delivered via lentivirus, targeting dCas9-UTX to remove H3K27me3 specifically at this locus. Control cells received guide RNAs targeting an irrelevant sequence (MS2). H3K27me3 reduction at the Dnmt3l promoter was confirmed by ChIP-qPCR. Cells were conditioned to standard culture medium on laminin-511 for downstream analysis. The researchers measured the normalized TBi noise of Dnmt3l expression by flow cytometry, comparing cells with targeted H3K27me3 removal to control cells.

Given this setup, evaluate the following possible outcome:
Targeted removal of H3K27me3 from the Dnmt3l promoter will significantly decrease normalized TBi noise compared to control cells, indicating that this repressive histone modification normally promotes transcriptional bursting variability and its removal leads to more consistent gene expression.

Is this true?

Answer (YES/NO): YES